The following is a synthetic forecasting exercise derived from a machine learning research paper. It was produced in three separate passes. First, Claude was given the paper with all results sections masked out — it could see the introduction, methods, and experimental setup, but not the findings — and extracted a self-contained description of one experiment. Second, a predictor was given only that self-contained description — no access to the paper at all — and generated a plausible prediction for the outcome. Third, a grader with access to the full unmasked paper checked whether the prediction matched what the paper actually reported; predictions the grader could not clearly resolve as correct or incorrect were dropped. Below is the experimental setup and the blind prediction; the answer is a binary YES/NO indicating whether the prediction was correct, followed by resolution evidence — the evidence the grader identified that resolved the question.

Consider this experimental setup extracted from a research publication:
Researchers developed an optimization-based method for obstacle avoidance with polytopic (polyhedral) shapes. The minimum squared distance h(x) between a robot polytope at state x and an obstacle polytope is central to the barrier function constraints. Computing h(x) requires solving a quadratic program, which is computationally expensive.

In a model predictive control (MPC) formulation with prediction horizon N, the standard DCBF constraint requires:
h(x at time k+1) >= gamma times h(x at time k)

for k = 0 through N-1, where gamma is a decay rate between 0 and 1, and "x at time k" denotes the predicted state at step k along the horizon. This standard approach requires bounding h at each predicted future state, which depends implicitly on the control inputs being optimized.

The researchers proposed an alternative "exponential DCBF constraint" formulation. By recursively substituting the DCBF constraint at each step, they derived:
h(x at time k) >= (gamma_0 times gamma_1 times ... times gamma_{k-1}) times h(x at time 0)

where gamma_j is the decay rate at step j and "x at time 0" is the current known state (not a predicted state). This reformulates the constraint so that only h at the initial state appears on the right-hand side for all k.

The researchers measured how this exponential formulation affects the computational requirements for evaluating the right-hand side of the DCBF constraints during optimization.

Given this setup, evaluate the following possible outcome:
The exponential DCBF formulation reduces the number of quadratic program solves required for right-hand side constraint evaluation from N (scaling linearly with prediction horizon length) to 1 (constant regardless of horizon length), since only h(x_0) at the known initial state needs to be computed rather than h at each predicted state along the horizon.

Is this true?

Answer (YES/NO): NO